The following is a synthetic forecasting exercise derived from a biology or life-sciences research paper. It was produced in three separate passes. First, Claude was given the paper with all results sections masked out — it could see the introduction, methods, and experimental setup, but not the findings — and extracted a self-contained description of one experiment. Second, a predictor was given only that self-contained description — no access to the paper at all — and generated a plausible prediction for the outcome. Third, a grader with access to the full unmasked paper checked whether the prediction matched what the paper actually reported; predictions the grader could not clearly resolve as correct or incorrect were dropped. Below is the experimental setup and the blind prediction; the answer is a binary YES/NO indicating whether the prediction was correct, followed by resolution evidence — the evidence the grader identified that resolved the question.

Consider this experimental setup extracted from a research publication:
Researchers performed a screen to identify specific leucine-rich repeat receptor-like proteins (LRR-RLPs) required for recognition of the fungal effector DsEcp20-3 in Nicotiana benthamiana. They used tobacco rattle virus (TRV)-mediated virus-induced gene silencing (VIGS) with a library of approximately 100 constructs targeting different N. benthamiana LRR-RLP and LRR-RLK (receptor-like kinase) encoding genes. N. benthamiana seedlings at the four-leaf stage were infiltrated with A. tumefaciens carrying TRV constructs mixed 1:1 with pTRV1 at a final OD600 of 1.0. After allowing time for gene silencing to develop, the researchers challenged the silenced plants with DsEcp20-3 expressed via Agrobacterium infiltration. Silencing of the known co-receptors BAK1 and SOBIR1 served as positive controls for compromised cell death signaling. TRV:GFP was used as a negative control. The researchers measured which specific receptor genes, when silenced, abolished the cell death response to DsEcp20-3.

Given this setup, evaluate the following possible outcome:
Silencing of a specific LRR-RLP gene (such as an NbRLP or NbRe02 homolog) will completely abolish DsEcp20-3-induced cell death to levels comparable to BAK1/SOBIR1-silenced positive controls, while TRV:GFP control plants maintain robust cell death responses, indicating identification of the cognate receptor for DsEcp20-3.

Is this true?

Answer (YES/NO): NO